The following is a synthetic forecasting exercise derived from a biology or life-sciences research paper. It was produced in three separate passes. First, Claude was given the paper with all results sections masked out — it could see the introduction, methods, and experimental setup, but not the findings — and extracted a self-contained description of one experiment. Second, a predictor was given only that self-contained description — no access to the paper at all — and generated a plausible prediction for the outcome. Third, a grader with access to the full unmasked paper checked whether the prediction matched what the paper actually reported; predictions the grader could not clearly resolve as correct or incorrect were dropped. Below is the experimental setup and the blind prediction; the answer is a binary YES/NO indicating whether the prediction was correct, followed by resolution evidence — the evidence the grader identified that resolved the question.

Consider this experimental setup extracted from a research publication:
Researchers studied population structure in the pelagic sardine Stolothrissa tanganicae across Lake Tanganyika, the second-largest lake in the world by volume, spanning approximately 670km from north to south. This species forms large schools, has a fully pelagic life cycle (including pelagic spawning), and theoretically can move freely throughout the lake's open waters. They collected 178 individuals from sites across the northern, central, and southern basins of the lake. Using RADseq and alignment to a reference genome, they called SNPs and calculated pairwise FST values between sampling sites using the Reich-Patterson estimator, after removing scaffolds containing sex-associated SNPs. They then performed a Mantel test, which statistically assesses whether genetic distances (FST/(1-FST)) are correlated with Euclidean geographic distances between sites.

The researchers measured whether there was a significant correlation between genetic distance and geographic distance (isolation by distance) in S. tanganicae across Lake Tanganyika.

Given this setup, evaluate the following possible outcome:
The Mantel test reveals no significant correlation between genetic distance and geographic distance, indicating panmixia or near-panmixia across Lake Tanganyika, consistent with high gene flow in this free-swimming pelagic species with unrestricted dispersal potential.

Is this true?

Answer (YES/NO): YES